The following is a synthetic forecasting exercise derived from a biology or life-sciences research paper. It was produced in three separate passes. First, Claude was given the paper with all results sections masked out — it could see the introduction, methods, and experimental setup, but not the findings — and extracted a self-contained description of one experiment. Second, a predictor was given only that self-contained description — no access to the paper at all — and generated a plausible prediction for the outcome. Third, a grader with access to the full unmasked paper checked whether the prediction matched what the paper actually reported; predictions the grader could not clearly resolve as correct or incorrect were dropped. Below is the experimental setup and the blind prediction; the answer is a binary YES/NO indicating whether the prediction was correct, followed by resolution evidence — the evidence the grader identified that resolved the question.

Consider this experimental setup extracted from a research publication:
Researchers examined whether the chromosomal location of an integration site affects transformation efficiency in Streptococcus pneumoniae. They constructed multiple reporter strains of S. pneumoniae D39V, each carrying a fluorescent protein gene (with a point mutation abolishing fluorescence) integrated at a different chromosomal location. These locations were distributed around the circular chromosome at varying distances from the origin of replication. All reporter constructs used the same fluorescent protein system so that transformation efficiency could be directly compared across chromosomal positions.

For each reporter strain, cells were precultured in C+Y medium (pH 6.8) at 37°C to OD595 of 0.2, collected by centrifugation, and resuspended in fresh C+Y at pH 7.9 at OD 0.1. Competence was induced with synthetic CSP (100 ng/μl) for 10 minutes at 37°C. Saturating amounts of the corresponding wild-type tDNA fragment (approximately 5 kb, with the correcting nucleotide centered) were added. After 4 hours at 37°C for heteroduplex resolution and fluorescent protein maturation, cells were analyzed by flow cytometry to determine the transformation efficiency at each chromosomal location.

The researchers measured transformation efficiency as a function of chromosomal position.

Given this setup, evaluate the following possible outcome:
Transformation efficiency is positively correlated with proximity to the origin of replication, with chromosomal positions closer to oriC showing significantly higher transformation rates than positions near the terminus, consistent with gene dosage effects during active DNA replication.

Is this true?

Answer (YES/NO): NO